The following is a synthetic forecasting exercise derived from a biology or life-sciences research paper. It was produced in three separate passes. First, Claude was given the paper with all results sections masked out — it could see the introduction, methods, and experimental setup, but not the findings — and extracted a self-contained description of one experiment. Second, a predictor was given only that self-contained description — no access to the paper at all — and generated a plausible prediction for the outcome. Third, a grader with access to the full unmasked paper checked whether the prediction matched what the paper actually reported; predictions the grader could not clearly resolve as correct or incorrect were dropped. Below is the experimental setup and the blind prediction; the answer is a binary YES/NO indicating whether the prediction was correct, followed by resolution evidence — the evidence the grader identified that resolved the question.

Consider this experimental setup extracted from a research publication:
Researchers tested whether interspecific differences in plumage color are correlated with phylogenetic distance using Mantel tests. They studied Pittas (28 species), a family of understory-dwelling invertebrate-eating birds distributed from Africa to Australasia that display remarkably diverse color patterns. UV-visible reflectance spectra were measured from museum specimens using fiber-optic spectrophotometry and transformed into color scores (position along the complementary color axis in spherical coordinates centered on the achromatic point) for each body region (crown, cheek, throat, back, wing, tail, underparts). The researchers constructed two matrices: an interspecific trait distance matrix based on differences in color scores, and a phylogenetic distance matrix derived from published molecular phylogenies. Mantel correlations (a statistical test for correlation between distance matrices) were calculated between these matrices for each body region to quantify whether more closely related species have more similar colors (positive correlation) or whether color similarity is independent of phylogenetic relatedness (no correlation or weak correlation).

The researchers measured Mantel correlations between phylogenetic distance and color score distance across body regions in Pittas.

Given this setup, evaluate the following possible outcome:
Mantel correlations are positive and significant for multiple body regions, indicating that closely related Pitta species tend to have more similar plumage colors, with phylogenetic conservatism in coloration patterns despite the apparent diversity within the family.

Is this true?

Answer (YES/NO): NO